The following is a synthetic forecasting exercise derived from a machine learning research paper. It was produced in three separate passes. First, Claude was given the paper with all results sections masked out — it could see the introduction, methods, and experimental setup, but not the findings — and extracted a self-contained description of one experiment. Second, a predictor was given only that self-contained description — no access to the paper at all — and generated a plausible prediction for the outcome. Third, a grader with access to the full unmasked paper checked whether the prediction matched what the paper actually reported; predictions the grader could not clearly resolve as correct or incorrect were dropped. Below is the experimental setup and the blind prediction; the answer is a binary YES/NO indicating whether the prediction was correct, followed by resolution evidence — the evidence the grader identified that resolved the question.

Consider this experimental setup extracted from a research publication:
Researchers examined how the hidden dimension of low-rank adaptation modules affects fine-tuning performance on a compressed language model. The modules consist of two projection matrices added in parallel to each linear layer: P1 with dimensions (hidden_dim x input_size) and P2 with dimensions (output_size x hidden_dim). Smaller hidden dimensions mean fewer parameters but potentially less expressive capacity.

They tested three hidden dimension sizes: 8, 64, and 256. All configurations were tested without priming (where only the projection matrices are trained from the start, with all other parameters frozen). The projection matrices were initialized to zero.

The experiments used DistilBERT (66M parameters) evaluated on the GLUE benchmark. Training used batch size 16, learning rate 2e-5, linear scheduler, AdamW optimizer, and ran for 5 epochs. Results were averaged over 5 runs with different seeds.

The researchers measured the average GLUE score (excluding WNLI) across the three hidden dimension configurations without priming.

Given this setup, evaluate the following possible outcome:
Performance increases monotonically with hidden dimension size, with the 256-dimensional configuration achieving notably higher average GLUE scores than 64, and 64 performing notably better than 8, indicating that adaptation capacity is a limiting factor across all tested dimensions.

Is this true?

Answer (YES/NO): NO